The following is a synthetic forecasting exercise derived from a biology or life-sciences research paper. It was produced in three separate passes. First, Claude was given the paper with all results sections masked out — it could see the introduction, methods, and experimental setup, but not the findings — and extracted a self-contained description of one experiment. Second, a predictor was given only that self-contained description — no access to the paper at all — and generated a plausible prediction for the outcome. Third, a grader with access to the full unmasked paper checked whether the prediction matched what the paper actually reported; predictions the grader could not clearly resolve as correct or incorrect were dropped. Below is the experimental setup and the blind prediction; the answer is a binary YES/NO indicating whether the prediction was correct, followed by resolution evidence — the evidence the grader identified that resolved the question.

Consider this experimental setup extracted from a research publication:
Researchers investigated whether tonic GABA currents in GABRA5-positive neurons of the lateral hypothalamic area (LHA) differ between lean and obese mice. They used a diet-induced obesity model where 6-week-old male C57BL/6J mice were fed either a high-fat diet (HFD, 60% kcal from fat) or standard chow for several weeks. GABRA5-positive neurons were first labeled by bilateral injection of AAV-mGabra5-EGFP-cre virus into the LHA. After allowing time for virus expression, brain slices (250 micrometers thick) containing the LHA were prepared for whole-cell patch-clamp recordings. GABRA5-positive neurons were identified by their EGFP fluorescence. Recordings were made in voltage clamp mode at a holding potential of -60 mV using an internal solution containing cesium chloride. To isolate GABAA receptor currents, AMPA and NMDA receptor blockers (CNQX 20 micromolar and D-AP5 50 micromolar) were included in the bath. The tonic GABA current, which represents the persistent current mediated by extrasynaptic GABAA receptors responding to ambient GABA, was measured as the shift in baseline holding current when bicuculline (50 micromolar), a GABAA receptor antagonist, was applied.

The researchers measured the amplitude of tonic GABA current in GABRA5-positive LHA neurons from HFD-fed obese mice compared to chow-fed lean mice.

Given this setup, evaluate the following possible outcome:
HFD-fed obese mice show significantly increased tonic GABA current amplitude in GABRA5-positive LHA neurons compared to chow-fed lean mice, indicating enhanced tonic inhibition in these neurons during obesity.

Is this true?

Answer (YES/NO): YES